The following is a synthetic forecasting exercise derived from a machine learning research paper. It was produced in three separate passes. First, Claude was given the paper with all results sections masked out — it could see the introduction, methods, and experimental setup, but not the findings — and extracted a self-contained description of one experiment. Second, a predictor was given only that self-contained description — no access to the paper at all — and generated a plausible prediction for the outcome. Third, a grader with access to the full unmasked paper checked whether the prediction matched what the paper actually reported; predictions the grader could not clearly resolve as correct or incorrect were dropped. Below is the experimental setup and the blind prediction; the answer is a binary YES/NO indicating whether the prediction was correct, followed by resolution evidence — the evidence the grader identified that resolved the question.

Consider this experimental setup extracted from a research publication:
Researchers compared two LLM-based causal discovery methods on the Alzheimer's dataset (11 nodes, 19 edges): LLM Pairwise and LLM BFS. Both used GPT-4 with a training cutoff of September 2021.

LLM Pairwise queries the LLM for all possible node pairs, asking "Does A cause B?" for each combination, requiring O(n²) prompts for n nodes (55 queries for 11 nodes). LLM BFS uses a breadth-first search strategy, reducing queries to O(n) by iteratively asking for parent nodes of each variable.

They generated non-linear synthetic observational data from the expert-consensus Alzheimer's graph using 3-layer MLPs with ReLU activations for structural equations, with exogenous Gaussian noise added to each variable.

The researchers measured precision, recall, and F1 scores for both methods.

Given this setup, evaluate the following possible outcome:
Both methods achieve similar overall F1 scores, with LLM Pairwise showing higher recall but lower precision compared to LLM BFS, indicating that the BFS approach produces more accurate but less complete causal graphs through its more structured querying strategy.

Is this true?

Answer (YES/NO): NO